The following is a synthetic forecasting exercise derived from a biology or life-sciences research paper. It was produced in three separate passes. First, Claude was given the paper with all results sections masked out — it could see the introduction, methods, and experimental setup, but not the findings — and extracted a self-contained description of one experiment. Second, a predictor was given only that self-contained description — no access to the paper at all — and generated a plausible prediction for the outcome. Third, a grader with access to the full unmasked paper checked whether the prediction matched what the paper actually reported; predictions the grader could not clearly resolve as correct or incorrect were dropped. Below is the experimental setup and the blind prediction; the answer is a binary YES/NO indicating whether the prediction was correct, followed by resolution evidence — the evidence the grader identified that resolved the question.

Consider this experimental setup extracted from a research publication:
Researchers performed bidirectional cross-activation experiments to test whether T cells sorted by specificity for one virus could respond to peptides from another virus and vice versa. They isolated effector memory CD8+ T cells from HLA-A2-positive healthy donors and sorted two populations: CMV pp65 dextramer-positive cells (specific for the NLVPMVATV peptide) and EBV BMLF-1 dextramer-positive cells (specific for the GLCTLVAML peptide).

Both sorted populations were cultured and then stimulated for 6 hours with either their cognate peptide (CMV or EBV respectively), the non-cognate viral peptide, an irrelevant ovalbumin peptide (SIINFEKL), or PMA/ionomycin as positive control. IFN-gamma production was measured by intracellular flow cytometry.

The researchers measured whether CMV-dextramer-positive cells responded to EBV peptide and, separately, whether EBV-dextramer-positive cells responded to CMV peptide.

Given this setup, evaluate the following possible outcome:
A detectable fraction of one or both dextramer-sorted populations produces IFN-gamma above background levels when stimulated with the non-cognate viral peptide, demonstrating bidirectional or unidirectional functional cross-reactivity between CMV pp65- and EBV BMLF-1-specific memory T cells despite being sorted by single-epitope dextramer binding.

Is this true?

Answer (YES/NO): YES